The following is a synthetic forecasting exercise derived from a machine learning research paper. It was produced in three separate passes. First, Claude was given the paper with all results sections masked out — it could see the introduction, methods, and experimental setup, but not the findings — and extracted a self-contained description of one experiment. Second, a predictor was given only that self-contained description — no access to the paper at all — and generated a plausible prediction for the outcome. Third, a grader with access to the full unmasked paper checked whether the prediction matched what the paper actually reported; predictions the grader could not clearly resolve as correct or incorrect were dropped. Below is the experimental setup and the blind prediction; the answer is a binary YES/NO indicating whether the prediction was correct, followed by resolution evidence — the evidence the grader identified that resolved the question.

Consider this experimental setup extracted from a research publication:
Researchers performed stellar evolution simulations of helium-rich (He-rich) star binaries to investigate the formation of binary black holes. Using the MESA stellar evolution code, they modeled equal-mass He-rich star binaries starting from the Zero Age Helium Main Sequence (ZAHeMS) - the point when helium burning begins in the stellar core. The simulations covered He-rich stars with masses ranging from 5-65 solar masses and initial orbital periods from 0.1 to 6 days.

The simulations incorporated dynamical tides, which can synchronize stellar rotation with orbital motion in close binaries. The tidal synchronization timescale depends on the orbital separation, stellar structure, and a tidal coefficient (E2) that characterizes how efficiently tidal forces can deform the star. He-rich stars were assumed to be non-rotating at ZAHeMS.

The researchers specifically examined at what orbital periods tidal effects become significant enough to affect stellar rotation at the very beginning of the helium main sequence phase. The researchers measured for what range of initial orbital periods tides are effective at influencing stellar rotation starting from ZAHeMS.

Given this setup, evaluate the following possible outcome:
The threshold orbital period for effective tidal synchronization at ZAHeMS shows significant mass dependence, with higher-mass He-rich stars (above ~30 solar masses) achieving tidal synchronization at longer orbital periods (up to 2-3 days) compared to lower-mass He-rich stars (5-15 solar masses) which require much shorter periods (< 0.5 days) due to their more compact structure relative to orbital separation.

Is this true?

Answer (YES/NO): NO